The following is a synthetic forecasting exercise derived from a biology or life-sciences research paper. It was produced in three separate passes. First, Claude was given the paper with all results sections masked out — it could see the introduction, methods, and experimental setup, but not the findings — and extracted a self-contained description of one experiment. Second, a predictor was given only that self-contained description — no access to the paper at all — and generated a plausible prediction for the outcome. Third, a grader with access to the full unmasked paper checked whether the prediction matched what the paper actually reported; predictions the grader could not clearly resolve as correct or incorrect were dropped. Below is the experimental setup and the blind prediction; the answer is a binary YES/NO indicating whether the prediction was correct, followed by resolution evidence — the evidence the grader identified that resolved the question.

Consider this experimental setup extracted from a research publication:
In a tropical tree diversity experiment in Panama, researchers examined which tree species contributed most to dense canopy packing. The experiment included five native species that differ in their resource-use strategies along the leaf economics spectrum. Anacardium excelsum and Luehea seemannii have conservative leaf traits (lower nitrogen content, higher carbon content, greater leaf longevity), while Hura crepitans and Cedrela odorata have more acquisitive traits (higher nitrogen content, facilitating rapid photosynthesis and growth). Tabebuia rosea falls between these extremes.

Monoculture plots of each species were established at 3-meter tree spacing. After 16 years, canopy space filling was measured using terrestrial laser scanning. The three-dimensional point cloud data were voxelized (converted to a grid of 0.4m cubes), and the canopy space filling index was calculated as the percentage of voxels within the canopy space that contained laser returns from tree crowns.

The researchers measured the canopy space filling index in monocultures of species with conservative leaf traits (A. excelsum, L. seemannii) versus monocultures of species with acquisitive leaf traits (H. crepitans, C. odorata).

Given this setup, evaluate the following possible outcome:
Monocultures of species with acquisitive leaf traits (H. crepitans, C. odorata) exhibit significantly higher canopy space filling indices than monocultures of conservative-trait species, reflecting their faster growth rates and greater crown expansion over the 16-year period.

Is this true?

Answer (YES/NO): NO